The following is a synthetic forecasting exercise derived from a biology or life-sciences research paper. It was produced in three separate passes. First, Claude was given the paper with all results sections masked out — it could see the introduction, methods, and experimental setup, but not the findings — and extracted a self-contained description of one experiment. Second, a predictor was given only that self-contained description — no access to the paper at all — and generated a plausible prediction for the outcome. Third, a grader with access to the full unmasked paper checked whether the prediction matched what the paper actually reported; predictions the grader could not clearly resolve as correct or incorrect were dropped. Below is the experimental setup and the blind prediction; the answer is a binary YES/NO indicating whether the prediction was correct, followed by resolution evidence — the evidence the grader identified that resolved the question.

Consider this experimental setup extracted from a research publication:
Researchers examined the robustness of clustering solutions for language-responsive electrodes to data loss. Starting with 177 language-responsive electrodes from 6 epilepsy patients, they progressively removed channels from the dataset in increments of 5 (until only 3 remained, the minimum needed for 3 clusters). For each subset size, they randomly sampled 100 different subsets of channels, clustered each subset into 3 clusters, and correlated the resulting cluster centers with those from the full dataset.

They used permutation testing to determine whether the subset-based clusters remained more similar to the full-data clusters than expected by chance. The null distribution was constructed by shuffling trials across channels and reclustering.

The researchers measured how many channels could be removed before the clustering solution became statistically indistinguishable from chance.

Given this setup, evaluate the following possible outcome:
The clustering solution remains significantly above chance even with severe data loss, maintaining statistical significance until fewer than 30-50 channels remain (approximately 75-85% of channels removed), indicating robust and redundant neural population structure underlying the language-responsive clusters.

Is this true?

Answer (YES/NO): NO